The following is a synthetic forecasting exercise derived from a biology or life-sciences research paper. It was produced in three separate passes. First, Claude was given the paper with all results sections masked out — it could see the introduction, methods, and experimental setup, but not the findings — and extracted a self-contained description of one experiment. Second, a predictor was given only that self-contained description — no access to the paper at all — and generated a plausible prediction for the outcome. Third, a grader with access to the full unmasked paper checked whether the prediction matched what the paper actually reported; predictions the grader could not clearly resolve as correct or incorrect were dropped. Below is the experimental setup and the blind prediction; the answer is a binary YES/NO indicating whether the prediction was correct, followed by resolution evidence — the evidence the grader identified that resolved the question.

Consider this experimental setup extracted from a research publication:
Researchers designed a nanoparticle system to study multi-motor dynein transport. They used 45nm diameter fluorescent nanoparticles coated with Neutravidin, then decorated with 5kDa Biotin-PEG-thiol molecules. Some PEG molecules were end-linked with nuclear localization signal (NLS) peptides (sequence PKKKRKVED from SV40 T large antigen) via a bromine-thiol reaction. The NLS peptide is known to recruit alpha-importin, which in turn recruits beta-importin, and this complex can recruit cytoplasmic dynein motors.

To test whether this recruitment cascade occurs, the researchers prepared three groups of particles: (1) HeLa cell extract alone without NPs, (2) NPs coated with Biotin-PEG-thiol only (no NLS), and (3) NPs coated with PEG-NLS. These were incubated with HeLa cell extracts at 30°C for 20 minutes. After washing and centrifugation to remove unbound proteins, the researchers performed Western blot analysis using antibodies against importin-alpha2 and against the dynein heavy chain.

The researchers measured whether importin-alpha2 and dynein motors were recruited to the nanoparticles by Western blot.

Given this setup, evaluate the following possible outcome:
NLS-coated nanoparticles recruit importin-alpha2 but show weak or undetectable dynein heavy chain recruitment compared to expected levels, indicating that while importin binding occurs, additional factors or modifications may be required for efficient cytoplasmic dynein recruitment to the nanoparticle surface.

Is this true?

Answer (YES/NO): NO